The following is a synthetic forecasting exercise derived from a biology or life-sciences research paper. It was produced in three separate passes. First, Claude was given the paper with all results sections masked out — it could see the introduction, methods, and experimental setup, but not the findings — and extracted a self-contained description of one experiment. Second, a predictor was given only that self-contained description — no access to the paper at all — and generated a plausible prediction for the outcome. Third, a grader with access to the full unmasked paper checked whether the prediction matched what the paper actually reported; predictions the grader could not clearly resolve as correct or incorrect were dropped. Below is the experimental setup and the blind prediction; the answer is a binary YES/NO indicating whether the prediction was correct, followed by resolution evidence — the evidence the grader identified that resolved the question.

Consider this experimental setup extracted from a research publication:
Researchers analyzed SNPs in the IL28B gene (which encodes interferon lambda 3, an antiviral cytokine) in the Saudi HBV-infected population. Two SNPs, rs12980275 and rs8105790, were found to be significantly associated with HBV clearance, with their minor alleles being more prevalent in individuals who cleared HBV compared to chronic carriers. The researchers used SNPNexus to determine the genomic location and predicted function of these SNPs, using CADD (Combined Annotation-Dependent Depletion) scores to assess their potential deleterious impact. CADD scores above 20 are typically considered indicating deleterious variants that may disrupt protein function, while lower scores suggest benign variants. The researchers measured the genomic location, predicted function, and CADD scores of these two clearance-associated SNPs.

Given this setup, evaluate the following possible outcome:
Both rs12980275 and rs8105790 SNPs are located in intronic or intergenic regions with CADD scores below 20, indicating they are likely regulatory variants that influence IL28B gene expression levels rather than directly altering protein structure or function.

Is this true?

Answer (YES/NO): YES